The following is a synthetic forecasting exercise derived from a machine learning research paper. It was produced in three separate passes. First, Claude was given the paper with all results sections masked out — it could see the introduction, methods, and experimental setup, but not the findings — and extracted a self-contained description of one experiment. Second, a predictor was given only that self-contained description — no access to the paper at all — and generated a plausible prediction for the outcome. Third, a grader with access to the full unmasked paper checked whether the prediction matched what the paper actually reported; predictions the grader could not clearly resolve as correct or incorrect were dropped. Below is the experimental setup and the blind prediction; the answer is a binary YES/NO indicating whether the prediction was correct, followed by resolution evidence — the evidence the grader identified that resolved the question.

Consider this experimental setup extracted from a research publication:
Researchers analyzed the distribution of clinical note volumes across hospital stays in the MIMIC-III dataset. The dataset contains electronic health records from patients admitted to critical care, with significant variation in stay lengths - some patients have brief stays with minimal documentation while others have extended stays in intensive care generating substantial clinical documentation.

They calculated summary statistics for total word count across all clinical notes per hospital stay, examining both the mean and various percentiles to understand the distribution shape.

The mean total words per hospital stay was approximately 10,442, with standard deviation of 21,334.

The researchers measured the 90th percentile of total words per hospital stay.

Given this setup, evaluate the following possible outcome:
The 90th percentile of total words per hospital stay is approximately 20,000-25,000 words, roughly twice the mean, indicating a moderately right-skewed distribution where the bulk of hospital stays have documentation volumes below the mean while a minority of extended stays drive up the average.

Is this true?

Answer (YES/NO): YES